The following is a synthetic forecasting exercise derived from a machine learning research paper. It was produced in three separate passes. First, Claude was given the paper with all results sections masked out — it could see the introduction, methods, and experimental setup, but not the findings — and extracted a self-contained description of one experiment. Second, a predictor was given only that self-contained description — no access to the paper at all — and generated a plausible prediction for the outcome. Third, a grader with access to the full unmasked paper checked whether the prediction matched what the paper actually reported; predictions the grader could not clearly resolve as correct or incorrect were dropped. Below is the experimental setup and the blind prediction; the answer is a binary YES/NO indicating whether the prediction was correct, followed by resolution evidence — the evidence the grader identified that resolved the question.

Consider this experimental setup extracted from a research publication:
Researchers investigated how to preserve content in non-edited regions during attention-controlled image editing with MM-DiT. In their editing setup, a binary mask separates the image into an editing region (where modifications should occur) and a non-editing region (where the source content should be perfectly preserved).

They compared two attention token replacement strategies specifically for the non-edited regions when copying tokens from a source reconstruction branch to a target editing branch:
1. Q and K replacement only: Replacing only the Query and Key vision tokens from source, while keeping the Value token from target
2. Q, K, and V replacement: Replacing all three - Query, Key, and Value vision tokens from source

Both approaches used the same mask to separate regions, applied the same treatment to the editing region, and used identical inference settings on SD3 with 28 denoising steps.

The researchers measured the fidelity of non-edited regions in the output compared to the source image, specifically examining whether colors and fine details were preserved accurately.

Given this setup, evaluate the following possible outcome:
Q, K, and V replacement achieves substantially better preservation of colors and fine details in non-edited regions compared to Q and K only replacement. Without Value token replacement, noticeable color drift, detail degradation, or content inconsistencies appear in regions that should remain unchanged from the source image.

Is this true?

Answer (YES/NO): NO